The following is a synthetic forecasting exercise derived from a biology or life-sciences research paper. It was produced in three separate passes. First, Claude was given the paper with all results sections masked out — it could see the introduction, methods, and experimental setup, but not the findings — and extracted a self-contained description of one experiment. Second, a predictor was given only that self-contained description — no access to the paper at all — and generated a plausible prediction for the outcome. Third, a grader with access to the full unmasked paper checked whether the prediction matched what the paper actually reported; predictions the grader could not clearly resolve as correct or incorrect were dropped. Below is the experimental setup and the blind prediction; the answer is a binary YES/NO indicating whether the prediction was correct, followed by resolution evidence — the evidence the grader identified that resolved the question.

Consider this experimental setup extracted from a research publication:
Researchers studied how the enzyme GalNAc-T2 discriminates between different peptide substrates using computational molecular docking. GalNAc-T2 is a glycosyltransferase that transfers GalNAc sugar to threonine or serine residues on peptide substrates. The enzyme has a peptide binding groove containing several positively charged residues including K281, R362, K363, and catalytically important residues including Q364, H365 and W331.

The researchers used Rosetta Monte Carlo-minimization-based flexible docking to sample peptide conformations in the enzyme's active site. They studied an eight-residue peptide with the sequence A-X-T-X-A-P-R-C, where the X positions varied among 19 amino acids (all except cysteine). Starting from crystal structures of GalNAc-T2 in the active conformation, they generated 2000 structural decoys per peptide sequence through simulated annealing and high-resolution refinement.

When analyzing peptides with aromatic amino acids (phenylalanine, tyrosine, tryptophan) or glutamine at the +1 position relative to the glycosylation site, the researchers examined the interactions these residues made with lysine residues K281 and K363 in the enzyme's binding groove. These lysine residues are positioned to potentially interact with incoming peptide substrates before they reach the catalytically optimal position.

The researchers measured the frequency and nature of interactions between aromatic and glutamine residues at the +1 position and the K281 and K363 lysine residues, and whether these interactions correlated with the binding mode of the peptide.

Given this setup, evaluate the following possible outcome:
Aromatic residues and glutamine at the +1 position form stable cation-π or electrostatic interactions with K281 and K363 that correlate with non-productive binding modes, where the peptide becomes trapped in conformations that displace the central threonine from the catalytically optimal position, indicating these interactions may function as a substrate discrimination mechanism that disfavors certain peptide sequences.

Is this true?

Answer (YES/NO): YES